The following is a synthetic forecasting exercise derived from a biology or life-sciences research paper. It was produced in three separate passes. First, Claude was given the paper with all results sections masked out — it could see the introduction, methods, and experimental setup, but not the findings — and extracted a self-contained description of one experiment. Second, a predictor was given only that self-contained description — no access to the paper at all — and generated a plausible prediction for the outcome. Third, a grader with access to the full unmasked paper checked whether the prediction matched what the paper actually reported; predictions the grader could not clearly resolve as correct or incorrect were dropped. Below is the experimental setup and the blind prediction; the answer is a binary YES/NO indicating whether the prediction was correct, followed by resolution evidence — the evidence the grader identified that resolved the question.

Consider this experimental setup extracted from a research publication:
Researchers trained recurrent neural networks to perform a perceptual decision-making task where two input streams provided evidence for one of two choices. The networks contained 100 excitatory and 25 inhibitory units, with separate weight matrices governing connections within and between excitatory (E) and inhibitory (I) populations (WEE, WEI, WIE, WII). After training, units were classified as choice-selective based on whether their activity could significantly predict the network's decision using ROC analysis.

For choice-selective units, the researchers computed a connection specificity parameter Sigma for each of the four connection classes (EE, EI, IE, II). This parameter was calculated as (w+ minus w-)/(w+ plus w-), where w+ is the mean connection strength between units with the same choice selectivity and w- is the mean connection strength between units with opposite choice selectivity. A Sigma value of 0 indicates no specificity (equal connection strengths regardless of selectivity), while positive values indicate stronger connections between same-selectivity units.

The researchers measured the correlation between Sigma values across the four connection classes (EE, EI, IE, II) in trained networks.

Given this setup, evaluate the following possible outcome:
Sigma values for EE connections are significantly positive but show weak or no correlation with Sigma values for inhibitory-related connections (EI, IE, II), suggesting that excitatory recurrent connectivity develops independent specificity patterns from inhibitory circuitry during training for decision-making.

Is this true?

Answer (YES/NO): NO